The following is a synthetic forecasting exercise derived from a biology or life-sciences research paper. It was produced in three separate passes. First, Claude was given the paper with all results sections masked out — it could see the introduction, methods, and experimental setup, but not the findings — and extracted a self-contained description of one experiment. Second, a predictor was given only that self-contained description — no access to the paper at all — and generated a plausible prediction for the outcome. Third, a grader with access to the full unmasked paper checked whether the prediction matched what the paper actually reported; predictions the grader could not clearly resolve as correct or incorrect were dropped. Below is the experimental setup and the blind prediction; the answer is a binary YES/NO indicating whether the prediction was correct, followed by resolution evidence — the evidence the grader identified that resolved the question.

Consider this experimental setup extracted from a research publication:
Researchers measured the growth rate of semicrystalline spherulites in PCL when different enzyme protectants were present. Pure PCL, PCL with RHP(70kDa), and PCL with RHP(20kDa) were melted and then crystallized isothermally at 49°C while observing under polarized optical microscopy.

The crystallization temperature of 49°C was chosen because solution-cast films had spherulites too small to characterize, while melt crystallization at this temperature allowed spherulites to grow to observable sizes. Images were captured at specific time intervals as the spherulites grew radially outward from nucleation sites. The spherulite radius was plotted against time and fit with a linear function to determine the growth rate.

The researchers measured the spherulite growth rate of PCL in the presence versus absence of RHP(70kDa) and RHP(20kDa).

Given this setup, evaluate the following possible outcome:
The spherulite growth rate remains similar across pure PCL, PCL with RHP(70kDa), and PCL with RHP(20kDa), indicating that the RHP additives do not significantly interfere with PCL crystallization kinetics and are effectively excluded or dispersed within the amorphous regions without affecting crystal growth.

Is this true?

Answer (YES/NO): NO